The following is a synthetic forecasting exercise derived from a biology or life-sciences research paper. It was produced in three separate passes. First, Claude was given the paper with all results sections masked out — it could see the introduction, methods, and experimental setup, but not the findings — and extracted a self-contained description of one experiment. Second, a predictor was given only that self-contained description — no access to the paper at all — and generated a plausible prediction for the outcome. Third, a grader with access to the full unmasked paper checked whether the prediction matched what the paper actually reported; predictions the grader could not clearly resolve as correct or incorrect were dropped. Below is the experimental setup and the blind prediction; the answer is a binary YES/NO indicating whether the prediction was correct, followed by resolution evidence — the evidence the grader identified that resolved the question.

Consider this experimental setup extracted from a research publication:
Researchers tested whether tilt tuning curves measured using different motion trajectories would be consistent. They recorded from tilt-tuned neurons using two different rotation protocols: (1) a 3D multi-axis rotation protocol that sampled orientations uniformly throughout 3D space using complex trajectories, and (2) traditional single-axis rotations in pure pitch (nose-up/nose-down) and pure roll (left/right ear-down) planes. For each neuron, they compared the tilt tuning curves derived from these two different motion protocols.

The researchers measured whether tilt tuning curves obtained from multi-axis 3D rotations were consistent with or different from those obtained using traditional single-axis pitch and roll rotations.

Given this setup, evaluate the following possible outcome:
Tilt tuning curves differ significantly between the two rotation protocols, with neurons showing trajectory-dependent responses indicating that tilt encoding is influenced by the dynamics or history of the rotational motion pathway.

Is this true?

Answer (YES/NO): NO